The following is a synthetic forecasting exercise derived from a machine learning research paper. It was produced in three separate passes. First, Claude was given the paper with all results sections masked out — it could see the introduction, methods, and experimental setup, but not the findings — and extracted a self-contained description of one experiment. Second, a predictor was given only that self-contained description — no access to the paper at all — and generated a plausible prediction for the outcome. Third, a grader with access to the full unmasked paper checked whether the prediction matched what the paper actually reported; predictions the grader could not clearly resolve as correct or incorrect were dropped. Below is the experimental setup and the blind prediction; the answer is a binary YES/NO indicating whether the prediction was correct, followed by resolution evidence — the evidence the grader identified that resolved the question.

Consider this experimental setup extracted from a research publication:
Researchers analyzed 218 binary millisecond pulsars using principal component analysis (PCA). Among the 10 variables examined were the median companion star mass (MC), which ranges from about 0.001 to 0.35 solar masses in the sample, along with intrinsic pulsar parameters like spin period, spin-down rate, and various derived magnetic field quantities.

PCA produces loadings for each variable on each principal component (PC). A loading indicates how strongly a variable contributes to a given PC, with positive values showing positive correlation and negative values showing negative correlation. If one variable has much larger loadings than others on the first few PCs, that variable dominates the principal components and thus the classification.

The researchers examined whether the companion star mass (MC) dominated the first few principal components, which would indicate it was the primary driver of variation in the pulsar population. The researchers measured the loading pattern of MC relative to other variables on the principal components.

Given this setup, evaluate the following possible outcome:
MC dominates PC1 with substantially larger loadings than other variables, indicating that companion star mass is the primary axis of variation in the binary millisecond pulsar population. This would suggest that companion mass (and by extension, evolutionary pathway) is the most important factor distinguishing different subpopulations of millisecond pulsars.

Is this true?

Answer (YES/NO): NO